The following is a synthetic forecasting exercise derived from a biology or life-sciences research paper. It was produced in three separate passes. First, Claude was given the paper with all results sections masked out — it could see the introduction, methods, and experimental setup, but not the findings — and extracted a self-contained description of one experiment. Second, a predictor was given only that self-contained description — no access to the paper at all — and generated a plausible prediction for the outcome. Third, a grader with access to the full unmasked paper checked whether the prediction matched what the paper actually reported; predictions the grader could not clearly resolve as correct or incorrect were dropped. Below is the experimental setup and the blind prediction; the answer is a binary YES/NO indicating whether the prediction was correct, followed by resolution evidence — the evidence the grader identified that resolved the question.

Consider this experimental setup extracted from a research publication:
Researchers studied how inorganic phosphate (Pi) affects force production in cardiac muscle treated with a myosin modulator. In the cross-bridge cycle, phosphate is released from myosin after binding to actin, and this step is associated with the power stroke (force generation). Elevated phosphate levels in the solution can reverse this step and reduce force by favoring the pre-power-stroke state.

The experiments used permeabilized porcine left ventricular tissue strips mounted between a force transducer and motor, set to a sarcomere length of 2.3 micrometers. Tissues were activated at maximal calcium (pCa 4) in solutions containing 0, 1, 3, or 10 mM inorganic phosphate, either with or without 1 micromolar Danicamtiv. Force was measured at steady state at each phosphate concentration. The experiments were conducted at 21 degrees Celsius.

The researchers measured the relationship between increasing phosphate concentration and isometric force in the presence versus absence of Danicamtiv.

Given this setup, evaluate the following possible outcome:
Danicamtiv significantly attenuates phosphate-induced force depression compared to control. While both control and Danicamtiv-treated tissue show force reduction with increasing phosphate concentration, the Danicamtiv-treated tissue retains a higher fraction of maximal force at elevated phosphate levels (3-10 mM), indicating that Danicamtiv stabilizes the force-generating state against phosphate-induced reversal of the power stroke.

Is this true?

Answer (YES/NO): NO